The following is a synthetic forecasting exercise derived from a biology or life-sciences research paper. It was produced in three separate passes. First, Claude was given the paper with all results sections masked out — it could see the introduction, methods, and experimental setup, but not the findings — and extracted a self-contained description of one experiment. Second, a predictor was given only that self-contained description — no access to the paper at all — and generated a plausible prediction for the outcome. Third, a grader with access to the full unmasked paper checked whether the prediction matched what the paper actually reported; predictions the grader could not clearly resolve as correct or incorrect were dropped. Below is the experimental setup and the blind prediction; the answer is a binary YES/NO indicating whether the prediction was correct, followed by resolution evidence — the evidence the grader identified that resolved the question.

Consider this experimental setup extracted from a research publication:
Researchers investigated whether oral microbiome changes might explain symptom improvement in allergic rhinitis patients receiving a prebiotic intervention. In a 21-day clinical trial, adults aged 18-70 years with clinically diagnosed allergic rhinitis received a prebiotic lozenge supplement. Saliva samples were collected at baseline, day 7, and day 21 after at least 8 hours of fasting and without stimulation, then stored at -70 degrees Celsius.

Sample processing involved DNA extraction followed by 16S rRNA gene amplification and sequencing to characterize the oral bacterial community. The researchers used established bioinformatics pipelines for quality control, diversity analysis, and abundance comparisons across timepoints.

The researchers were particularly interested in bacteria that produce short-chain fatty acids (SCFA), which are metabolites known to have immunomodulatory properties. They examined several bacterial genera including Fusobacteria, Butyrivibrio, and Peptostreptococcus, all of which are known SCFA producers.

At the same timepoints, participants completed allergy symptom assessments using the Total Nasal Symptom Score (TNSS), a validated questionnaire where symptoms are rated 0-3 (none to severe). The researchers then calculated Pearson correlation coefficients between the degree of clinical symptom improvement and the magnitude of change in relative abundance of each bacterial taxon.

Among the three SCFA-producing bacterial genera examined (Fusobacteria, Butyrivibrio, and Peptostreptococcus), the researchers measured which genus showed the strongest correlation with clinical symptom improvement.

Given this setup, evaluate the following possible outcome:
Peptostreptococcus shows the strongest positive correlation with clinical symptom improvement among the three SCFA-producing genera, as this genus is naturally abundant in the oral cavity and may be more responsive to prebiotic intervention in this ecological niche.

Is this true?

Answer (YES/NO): YES